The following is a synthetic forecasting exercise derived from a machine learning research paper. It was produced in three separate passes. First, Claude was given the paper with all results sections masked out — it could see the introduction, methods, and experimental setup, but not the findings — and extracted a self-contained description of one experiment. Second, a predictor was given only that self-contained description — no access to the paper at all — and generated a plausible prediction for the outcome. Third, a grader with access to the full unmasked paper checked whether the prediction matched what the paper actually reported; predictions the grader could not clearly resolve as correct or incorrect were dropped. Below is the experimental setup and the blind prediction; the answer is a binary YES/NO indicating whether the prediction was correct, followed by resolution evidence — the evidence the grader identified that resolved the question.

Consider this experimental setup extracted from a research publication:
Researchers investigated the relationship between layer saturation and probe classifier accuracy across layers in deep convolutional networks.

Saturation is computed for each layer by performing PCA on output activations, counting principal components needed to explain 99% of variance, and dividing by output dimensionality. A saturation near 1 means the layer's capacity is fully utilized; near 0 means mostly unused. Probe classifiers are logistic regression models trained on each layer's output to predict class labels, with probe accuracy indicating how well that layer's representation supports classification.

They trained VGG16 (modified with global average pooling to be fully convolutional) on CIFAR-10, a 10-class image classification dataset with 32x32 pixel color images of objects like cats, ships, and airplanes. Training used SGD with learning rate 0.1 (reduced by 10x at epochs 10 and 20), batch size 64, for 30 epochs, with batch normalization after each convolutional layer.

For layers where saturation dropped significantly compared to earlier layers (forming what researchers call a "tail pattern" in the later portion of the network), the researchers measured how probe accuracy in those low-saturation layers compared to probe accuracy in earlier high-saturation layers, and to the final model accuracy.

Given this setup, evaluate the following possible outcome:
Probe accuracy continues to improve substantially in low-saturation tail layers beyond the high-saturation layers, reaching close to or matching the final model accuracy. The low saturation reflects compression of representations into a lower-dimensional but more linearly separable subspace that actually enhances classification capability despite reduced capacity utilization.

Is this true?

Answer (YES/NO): NO